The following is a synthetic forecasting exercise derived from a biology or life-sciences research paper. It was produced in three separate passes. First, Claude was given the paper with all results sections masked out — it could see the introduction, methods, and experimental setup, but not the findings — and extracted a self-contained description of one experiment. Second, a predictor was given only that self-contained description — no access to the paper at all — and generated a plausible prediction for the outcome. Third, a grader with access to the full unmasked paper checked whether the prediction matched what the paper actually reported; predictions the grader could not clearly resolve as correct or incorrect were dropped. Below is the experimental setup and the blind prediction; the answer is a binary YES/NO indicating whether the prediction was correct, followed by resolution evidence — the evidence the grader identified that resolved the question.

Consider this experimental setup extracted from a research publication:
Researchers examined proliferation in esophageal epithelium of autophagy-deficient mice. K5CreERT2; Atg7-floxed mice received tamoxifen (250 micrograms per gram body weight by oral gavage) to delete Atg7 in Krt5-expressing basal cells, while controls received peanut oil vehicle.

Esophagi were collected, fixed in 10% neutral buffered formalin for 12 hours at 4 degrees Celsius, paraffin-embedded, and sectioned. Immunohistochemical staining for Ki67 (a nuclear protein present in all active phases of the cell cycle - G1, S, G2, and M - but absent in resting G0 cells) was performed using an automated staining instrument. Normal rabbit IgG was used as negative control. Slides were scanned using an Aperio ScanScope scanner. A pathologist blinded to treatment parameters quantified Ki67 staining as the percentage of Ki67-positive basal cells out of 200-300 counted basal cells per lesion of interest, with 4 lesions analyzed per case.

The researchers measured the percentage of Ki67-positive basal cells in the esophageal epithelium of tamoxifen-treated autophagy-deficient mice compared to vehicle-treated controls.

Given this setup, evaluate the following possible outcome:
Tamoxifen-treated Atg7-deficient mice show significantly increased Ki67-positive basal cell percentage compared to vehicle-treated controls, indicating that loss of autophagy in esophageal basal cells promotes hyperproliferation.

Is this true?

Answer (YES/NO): YES